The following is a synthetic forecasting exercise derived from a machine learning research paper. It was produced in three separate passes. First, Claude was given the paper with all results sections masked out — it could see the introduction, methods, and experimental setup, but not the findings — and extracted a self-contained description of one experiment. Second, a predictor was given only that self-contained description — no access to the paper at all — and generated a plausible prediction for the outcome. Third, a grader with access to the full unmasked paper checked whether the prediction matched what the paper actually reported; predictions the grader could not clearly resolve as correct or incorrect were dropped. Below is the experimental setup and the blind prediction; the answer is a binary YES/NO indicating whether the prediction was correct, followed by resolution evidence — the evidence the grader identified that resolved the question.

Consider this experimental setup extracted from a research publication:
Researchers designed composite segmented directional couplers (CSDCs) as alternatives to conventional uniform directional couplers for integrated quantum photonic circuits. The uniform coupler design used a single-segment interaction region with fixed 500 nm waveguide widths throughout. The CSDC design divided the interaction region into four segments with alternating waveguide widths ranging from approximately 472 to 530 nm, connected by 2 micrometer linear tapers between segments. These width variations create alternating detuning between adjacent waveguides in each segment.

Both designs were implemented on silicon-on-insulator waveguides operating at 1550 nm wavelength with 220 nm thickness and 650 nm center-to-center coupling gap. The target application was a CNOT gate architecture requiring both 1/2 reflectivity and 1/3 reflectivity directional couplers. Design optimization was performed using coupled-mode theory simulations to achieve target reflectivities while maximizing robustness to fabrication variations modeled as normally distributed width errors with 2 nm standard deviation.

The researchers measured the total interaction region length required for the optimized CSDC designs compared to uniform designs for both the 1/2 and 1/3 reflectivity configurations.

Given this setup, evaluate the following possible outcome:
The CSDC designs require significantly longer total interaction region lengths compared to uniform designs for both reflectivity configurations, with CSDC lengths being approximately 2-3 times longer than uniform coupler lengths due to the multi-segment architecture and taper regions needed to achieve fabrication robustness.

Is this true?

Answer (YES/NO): NO